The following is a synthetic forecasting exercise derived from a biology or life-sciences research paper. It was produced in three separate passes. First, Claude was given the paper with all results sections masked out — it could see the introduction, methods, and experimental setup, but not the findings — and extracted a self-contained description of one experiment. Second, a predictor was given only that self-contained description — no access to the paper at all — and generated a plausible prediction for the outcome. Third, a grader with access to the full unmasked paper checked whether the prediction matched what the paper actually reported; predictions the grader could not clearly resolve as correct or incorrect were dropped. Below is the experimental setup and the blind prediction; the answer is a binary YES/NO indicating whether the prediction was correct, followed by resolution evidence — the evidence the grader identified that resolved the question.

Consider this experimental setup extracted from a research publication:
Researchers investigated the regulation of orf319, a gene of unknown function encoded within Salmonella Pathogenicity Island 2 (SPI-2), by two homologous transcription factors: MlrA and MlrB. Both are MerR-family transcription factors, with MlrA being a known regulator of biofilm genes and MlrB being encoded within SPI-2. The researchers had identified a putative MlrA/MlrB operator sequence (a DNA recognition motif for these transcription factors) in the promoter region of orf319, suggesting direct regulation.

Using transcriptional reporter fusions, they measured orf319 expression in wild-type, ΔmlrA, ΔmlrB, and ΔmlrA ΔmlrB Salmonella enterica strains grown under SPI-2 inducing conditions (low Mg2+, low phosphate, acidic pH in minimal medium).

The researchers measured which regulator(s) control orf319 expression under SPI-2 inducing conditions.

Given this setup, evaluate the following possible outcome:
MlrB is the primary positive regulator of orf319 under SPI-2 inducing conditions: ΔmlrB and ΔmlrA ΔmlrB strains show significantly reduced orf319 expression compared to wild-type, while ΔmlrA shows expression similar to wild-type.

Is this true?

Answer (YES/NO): NO